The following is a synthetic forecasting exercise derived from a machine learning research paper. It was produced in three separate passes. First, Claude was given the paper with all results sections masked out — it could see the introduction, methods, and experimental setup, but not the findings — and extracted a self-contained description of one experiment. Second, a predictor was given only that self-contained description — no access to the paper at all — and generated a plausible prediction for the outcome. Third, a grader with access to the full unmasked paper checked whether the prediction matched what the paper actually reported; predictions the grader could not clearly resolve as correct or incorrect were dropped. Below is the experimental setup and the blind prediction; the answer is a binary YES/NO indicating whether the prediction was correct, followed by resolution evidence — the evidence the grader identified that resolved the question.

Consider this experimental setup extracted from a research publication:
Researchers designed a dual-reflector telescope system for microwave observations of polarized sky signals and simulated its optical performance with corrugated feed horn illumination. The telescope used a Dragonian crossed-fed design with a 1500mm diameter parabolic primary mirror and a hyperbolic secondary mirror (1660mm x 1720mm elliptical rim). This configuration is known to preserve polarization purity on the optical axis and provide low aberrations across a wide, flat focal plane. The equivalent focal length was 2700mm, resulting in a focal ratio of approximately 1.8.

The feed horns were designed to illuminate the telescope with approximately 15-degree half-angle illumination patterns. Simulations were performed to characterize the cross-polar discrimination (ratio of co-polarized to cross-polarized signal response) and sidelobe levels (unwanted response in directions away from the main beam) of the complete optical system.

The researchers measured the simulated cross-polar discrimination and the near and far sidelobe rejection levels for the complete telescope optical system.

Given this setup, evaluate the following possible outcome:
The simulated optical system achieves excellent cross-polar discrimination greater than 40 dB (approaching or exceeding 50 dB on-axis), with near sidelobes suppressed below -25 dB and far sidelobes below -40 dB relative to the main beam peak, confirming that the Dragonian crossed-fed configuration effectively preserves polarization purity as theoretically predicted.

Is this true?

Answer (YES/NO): NO